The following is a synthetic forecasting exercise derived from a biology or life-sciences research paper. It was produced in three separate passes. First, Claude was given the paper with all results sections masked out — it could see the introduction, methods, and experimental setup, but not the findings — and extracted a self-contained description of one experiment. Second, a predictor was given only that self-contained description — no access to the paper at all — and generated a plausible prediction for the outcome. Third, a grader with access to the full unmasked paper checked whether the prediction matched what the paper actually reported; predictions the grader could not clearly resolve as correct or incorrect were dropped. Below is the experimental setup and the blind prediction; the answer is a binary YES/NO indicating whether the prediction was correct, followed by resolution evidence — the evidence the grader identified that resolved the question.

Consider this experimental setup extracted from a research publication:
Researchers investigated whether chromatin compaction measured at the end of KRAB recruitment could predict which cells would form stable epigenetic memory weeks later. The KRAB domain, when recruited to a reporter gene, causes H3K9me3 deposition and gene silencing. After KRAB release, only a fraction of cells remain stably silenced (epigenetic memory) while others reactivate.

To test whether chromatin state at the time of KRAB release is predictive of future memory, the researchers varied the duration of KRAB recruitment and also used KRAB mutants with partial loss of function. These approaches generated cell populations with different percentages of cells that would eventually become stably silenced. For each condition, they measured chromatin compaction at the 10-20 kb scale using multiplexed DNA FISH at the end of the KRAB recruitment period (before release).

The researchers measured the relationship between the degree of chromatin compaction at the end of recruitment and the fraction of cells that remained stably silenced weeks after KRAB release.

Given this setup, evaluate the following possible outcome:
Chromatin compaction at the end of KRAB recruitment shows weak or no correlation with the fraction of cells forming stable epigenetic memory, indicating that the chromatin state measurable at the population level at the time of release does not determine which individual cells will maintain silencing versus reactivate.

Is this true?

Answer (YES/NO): NO